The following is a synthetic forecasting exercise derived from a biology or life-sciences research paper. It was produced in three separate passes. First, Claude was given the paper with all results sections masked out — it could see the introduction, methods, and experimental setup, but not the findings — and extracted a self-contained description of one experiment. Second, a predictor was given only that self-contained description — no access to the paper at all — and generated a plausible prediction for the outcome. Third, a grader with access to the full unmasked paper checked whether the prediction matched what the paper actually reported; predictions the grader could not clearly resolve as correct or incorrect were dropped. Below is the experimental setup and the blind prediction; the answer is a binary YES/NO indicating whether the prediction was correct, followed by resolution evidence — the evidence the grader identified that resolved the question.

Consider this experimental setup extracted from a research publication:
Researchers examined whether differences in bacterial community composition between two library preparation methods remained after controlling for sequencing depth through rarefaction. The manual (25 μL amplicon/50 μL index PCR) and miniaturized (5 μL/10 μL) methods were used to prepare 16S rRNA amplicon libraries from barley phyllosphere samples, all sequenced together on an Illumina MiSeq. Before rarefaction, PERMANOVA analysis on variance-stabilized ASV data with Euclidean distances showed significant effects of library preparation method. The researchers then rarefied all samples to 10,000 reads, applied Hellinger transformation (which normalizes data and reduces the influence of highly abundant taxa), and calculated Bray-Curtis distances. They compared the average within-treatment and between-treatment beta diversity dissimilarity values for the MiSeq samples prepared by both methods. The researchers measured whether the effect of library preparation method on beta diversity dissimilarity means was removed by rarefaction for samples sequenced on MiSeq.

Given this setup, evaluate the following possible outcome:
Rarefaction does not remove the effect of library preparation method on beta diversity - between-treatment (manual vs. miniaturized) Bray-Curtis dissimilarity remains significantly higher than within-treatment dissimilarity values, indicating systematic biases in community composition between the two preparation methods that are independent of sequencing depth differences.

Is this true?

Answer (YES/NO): NO